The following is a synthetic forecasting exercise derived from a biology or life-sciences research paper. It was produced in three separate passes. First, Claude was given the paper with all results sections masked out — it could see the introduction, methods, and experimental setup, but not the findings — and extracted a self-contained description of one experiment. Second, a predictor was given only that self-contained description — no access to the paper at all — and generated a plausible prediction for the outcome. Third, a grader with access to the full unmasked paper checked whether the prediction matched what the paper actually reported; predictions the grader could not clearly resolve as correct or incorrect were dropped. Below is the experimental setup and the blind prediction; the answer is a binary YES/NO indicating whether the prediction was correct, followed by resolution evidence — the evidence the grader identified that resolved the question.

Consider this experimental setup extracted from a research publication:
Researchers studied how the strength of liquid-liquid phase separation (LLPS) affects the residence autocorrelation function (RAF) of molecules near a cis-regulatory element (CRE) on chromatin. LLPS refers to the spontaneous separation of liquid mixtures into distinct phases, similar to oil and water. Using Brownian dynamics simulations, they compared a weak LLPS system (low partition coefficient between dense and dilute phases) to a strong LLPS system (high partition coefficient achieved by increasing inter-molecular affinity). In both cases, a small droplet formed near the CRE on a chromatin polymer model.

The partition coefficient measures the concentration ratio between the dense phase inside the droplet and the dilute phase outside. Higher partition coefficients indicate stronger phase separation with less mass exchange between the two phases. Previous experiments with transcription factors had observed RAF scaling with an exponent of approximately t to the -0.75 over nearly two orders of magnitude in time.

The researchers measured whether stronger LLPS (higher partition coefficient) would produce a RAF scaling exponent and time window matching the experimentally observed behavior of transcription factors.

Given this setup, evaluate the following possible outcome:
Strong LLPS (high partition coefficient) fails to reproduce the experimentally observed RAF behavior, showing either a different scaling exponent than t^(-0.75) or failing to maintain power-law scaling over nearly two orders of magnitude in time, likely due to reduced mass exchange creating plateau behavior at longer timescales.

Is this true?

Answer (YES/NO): YES